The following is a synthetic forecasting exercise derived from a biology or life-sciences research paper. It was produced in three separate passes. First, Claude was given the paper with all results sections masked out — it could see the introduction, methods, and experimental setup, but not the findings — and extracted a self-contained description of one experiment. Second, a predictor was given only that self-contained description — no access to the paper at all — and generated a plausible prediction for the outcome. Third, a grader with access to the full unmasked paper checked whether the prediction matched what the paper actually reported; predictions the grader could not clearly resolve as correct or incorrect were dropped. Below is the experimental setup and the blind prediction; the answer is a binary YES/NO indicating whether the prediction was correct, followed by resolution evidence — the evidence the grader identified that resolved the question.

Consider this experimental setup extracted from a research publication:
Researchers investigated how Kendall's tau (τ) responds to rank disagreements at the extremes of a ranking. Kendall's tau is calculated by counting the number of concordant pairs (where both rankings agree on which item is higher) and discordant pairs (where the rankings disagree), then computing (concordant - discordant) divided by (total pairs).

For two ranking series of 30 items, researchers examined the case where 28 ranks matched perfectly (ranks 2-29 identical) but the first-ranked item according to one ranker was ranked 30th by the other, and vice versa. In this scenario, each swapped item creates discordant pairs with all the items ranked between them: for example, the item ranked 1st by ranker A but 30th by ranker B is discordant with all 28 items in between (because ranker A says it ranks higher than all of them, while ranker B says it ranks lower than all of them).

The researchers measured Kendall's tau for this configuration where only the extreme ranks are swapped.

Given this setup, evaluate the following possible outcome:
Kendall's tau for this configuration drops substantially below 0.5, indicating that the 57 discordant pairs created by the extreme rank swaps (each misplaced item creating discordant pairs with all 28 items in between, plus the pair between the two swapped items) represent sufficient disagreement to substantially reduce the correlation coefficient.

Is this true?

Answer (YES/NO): NO